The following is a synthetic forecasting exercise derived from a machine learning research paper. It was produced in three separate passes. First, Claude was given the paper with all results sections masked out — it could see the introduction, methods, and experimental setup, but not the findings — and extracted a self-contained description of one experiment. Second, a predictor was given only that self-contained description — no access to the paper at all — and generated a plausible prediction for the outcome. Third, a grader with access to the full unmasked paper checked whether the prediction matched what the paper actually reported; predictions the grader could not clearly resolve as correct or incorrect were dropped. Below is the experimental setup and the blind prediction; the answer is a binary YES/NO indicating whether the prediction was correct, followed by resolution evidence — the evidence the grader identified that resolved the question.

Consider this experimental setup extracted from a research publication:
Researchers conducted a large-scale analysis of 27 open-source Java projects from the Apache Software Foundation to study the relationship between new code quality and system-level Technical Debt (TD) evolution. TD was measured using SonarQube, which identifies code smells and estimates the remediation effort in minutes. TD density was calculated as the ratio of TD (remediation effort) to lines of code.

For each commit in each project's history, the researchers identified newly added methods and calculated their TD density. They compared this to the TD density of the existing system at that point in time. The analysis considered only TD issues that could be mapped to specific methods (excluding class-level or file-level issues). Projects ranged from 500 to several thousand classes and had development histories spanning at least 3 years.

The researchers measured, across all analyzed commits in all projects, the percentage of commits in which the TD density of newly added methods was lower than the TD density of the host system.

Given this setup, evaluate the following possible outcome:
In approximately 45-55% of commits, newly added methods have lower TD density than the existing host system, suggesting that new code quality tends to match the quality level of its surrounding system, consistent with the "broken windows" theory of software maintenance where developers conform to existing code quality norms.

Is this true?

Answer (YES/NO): NO